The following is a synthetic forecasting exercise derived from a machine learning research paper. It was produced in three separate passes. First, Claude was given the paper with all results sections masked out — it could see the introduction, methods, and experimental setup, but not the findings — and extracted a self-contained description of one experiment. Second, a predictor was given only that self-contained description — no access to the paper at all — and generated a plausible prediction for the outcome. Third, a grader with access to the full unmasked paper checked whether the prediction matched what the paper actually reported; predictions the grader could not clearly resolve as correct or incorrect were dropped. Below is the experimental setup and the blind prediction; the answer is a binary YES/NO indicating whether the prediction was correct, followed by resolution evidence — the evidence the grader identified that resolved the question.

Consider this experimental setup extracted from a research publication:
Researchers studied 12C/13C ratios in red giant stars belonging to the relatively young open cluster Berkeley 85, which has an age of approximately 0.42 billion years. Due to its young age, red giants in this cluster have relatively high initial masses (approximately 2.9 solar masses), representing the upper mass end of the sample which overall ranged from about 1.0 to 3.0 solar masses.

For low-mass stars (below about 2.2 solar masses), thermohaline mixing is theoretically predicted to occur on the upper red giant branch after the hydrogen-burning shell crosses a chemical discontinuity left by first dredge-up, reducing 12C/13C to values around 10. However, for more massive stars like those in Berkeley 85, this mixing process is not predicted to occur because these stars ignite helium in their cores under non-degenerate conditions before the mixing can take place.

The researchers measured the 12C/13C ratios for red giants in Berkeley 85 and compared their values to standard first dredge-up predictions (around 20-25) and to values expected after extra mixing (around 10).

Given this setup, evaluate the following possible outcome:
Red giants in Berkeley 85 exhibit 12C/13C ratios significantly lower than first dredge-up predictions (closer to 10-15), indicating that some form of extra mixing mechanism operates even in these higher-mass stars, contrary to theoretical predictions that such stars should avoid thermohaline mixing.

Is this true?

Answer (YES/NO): NO